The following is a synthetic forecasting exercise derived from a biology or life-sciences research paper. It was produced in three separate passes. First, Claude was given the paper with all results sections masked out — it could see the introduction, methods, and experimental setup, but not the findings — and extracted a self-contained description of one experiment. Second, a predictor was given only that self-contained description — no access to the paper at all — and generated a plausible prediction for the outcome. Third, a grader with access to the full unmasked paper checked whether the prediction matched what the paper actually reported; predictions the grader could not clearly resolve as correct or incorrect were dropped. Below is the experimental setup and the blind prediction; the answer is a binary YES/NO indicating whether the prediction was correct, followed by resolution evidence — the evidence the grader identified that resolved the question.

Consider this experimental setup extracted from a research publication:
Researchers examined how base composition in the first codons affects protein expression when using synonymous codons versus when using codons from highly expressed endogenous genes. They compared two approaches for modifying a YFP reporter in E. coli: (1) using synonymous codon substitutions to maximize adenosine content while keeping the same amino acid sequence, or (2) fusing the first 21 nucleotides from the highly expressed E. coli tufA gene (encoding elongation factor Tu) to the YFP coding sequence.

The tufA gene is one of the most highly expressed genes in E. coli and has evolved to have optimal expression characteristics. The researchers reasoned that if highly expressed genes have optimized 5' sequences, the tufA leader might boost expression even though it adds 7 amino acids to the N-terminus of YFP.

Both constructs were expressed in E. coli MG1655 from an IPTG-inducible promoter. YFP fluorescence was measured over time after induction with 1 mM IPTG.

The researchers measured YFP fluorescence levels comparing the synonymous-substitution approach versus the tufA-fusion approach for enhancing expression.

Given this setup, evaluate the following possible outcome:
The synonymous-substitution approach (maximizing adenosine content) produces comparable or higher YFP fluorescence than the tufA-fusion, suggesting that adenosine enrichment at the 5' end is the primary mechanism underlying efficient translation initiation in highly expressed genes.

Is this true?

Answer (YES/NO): NO